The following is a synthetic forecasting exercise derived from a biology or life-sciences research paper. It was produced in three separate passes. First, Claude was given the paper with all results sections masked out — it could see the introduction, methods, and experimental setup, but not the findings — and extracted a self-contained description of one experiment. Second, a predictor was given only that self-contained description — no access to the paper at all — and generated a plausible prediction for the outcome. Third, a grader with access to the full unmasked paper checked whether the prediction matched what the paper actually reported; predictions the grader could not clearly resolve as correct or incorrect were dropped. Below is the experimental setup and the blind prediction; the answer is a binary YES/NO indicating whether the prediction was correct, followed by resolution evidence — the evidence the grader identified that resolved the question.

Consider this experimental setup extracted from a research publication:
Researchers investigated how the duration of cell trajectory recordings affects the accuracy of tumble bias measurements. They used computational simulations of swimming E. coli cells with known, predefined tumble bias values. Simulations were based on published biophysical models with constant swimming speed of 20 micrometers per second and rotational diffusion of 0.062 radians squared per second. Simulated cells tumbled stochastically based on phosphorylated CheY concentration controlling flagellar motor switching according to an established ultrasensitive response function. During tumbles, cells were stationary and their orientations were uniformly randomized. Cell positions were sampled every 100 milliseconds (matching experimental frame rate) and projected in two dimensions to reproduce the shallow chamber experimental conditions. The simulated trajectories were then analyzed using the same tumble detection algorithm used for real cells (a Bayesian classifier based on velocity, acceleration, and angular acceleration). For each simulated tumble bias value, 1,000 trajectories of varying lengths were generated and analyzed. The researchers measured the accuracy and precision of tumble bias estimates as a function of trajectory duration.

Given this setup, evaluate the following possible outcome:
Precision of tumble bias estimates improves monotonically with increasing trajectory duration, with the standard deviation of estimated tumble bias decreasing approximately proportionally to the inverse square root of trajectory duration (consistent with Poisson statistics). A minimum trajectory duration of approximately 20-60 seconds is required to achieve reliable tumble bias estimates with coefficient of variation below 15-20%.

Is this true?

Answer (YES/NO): NO